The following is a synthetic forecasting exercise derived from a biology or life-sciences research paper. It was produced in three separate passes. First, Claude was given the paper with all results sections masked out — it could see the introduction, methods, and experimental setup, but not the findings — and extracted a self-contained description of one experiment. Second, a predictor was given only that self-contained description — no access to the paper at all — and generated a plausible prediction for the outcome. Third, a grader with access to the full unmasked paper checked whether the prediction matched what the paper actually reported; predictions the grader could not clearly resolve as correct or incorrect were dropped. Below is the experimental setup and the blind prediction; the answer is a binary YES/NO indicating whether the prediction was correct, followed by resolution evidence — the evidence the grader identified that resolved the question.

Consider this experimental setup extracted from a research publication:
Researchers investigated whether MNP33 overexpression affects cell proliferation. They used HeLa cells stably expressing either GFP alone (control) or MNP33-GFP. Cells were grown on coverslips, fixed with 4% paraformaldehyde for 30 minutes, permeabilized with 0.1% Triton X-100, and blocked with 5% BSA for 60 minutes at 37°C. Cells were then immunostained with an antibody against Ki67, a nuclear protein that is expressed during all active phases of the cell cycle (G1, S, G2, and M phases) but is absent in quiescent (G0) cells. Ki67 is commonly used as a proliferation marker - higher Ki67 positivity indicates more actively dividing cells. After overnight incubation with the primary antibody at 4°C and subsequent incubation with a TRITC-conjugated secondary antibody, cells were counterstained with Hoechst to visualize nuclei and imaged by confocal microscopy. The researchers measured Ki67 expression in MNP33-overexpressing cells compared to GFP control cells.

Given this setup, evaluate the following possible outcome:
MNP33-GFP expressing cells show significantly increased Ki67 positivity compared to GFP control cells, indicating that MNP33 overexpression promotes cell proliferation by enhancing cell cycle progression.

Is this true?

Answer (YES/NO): NO